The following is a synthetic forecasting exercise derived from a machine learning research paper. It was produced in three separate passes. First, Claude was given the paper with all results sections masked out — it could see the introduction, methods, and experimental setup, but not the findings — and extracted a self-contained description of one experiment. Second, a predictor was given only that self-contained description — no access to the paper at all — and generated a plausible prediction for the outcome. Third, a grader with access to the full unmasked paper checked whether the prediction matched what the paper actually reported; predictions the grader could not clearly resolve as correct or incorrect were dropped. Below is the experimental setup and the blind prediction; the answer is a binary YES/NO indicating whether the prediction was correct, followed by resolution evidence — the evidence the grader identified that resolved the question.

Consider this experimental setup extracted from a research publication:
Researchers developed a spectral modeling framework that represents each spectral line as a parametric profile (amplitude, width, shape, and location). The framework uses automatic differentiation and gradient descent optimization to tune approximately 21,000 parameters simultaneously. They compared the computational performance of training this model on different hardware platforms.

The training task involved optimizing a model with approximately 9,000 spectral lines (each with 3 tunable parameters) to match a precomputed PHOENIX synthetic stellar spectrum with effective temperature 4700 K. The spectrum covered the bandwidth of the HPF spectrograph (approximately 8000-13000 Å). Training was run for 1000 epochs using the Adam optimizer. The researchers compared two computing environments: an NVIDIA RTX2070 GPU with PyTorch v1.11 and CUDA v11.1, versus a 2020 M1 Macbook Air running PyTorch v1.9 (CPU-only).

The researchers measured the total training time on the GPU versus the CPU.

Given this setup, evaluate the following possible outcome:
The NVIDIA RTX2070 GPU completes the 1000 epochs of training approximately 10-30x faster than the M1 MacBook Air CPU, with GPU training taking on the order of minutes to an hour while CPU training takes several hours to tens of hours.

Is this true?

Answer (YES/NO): NO